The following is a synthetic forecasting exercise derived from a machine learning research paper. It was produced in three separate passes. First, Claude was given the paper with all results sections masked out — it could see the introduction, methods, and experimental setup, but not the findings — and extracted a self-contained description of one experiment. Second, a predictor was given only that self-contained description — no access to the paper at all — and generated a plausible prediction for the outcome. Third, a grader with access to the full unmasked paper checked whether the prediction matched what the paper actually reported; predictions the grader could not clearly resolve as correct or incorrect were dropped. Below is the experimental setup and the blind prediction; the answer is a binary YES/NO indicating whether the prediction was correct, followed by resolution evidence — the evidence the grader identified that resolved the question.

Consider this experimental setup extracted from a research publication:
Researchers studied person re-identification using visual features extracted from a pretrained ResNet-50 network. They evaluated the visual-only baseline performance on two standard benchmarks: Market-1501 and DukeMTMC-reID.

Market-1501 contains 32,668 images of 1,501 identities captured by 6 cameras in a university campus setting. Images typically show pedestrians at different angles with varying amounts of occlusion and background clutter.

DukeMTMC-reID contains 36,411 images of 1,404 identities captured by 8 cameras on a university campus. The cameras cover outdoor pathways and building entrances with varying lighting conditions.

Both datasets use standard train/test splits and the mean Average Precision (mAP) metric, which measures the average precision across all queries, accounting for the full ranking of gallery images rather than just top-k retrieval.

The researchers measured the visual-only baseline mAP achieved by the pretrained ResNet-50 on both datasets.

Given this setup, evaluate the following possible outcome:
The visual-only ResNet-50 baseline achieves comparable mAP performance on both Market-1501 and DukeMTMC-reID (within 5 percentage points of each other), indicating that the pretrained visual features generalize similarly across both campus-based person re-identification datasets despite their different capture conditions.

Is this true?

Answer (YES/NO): NO